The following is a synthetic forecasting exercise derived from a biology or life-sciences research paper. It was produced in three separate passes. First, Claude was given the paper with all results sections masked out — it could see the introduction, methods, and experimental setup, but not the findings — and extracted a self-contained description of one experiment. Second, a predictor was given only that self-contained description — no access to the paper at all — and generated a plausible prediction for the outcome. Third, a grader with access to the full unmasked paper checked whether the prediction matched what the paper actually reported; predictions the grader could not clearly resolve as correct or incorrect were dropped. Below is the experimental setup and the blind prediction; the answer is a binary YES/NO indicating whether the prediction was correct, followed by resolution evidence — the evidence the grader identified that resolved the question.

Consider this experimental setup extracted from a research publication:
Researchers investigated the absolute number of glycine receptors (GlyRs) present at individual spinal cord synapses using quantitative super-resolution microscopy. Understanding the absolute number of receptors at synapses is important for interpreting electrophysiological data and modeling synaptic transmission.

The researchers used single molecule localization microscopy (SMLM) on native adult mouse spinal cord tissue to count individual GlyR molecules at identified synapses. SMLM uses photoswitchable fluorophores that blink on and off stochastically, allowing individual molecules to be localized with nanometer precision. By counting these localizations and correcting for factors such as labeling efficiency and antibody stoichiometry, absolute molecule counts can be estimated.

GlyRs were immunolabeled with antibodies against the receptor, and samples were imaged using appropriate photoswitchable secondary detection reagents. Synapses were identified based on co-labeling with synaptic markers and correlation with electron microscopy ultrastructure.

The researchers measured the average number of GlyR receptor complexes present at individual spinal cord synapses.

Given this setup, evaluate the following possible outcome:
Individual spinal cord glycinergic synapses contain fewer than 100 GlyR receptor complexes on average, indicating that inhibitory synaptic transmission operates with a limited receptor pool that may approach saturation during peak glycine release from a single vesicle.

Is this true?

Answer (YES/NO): NO